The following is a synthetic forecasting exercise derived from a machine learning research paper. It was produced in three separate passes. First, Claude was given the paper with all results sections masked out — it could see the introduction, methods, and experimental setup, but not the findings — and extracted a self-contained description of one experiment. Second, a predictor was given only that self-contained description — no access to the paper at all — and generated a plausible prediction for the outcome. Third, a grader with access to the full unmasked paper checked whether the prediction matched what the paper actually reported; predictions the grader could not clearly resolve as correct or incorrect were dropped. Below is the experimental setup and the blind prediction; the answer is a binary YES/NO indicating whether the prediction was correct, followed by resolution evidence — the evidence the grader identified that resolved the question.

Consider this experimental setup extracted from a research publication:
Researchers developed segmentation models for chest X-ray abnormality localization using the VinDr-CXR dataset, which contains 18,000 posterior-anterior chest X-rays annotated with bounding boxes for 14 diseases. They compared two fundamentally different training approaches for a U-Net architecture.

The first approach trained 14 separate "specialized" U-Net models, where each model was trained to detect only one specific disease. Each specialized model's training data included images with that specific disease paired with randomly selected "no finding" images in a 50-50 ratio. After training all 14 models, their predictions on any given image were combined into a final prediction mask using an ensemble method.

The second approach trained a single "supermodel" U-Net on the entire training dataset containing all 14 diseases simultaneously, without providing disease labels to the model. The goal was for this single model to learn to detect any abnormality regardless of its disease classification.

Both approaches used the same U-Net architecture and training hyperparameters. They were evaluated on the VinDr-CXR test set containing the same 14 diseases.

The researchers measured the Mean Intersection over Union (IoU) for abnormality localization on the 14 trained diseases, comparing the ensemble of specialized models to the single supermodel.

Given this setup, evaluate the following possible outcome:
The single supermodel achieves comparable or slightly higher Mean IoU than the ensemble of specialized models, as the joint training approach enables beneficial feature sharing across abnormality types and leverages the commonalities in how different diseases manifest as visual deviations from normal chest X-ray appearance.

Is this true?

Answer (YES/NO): NO